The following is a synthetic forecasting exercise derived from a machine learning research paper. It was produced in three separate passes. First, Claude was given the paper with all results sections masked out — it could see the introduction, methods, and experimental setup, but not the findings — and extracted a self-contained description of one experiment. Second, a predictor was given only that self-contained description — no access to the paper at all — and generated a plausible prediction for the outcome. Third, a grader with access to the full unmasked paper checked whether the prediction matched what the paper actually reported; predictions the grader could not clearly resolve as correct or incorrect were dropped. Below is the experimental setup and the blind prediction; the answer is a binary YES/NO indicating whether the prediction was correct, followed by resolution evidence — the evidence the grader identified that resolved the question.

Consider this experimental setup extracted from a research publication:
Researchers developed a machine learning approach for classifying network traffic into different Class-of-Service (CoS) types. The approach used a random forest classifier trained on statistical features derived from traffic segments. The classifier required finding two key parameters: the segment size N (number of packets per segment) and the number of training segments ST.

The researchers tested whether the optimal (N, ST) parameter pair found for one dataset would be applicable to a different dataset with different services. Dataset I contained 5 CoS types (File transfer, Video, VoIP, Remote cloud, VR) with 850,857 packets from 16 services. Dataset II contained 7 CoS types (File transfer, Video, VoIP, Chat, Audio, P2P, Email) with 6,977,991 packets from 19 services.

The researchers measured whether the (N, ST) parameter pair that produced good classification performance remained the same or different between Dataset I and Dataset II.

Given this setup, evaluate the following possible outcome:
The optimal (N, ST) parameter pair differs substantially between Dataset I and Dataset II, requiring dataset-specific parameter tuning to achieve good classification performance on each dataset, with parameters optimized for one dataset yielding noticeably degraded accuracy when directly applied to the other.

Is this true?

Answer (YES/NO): NO